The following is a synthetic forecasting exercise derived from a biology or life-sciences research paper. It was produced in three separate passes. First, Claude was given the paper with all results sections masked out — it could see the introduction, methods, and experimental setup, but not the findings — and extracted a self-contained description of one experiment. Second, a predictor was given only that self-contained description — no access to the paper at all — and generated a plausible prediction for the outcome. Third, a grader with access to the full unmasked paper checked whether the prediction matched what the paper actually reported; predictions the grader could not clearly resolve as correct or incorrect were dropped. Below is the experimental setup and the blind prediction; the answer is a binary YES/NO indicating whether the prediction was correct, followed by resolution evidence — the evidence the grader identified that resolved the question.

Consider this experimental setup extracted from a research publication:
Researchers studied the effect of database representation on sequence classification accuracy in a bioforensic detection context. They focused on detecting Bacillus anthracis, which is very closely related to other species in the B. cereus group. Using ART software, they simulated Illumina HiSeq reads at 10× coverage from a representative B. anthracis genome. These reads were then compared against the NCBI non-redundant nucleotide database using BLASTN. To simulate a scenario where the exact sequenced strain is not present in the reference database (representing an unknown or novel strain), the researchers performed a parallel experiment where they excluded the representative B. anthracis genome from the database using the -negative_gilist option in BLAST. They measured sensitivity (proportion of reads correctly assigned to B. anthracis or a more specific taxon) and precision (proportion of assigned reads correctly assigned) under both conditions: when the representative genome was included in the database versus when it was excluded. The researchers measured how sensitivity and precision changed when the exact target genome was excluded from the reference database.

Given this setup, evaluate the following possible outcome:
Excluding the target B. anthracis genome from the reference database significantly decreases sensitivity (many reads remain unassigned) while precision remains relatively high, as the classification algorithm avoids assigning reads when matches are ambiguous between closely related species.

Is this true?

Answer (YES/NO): NO